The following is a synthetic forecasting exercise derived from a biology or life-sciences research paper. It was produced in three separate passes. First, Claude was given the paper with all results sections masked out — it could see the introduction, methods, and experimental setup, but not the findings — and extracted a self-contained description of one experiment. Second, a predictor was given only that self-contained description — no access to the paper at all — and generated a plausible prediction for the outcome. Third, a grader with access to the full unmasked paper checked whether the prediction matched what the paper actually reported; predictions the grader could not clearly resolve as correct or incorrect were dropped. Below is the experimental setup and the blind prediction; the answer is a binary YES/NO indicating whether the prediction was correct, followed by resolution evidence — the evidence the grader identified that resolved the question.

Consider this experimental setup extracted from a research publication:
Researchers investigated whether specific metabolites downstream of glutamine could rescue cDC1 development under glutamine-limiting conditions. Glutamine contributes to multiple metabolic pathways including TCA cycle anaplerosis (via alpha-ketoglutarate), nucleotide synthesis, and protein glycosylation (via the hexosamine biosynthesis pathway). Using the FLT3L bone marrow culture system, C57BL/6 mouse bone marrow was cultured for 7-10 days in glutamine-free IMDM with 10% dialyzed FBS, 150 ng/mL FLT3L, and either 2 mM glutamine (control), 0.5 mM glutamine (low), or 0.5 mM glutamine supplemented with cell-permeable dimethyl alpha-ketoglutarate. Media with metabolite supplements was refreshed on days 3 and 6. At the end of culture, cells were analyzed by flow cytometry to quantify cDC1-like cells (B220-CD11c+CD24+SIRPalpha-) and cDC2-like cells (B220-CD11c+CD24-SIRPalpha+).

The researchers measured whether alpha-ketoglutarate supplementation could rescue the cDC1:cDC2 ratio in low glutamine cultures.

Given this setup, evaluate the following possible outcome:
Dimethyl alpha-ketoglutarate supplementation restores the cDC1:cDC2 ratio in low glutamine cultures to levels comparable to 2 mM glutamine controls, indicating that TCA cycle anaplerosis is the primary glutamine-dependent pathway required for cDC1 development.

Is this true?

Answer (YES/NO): NO